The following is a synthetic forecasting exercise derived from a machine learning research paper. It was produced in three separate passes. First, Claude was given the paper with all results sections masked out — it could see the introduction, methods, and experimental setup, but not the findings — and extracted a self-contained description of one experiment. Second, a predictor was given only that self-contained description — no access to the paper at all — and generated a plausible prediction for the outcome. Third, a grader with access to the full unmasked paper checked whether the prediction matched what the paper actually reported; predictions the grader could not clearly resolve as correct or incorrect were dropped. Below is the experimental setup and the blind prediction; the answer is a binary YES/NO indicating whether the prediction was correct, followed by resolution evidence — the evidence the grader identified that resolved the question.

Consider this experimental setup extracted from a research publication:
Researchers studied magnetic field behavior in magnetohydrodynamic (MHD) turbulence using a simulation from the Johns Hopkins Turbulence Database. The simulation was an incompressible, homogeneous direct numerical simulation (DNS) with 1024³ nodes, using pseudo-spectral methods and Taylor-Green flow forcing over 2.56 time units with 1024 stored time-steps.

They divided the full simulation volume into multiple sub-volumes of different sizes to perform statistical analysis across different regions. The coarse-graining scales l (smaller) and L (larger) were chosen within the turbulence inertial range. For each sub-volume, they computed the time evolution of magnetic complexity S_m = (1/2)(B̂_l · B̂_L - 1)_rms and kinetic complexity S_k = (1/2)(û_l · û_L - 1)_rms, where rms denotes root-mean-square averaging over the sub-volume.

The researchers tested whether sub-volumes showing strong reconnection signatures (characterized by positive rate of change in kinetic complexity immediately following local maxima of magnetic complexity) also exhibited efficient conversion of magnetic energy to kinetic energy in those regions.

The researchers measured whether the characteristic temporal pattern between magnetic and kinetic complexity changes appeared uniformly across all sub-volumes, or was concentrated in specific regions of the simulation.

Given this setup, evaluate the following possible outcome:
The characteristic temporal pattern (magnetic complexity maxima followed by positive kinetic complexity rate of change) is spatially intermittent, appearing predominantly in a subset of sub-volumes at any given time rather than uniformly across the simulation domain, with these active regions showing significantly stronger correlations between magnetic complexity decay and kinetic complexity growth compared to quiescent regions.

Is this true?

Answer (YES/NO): NO